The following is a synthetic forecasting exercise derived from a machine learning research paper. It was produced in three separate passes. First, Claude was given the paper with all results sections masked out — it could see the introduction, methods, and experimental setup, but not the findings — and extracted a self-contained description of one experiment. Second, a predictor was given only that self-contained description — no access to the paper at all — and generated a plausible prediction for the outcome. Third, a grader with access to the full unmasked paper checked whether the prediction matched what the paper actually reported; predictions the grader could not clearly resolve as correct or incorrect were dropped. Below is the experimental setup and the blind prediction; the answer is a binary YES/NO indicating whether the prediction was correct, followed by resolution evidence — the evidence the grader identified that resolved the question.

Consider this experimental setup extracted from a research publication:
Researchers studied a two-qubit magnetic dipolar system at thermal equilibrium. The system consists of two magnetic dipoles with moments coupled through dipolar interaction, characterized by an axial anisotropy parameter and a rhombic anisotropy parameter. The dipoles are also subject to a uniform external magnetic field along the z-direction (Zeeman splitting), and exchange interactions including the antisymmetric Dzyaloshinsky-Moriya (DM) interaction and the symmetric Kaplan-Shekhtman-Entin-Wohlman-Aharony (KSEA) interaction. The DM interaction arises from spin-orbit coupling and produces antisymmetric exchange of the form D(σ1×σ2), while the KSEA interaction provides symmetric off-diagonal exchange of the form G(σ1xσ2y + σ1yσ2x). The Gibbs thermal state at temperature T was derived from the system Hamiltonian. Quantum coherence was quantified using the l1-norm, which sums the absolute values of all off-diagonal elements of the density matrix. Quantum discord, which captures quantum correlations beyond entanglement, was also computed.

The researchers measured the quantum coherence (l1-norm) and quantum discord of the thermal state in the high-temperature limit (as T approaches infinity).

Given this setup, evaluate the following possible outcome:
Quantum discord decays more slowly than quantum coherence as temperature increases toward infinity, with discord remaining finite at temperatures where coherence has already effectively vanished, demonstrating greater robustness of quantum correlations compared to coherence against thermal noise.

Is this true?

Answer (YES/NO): NO